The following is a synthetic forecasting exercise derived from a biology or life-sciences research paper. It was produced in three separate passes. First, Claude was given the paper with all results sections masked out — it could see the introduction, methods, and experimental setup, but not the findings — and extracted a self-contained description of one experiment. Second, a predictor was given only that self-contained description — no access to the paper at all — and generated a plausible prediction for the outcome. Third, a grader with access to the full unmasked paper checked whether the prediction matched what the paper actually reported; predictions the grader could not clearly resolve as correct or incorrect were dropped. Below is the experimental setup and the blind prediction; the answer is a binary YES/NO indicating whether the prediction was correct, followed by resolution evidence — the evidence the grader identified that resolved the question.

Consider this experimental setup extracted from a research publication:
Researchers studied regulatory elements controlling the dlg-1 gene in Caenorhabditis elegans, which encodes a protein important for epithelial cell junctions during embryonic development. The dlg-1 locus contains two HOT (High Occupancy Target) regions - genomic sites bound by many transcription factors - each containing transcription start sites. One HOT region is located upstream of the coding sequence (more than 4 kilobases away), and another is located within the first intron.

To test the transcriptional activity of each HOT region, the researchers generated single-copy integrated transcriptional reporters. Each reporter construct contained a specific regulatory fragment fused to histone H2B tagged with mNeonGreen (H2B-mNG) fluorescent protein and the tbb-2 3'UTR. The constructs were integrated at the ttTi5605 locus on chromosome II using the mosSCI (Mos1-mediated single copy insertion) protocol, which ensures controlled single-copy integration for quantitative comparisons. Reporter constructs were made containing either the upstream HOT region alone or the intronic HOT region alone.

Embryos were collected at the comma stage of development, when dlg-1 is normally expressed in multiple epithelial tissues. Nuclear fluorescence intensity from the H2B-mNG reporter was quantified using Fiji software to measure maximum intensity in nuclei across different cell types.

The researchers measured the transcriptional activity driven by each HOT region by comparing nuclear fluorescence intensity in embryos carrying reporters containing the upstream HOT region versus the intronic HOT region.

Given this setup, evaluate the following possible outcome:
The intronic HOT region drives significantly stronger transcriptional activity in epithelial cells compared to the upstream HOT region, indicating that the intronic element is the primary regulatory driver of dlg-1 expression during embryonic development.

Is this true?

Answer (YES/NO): NO